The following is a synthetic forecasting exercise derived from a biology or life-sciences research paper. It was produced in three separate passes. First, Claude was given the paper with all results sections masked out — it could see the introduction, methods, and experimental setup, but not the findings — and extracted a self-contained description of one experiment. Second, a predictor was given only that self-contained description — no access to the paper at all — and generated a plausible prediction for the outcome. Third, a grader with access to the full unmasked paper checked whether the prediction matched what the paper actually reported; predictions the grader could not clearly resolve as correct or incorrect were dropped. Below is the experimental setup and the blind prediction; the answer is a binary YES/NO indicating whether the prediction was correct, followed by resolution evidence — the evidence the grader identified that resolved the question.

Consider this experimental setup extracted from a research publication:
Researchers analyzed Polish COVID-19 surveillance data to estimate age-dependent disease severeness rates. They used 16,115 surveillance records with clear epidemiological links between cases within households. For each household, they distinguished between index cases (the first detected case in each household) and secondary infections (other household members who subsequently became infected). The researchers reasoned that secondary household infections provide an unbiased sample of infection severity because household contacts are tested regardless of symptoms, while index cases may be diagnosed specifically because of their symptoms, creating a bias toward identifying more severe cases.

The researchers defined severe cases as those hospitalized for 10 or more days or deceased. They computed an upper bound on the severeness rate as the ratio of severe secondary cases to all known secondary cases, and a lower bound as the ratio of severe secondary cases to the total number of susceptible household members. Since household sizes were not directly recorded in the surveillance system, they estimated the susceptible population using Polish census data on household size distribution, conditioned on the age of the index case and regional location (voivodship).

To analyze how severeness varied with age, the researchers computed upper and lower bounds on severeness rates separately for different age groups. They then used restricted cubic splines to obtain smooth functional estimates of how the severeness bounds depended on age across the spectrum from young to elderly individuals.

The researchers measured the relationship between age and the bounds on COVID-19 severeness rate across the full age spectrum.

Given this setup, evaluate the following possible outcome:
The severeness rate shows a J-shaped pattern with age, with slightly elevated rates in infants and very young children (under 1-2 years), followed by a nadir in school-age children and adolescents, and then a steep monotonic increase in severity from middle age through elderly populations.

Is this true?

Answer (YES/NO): NO